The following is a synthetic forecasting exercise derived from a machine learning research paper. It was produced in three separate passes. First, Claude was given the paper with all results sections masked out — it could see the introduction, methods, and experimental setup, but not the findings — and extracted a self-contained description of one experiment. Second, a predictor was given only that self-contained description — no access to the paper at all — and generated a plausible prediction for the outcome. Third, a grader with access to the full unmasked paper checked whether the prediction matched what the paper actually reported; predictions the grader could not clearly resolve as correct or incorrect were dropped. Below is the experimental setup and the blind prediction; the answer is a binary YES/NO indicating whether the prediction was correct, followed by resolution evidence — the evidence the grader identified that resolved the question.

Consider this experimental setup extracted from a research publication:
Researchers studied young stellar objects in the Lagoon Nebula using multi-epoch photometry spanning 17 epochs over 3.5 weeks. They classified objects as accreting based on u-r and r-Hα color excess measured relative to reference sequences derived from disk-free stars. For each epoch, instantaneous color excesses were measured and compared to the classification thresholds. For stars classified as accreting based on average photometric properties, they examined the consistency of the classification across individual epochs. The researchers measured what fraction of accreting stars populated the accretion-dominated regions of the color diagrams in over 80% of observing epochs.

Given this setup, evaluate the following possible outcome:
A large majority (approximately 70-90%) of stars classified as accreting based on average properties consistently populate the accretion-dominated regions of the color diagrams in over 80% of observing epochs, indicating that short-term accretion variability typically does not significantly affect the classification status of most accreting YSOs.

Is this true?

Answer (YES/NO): YES